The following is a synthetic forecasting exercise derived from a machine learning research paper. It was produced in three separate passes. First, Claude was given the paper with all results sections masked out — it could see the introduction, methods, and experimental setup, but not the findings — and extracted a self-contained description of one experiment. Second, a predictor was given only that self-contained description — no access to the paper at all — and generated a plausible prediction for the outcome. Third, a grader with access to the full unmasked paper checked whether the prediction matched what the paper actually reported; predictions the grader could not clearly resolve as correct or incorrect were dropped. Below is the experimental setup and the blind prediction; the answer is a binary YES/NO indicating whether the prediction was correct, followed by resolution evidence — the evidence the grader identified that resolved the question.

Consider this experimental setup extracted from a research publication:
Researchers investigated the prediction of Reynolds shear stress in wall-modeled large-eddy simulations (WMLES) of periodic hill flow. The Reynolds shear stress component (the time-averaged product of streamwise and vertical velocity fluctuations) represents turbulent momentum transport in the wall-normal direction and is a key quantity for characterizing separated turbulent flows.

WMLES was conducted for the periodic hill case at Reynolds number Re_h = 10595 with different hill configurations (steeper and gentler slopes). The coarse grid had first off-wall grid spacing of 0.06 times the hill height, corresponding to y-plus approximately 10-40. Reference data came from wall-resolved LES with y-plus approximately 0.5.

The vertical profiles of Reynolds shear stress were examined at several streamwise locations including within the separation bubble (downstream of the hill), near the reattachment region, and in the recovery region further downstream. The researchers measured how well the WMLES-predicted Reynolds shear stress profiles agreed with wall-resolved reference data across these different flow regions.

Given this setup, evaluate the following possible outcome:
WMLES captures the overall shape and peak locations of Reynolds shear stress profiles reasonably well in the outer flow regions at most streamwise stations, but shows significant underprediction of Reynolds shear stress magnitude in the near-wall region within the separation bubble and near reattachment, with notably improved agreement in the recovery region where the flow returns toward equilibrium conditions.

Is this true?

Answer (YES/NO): NO